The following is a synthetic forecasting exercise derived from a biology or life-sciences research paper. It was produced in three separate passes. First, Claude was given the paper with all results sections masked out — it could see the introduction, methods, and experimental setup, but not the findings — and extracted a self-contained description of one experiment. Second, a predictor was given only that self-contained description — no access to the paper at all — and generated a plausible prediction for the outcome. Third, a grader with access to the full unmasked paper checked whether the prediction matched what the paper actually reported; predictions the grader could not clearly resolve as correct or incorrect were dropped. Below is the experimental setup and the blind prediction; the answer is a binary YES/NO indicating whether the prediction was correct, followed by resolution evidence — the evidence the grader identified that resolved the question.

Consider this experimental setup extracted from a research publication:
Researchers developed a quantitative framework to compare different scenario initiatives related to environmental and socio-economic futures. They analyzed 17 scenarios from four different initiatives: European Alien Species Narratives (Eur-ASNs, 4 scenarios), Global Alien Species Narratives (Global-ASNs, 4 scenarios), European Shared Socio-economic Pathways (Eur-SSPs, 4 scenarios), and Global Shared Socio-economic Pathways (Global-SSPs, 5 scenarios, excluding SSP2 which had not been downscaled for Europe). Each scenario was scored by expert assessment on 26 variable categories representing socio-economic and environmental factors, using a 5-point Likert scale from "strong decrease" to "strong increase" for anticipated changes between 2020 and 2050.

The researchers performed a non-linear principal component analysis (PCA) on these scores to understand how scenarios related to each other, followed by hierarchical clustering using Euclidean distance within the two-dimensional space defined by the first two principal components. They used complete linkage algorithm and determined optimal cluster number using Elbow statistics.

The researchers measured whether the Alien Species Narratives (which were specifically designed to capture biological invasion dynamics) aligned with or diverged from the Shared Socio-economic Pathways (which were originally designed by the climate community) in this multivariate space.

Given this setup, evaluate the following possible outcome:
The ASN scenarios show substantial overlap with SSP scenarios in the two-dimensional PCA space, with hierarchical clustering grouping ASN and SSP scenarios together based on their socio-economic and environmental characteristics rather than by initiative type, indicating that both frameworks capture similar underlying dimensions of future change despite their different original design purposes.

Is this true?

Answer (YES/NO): NO